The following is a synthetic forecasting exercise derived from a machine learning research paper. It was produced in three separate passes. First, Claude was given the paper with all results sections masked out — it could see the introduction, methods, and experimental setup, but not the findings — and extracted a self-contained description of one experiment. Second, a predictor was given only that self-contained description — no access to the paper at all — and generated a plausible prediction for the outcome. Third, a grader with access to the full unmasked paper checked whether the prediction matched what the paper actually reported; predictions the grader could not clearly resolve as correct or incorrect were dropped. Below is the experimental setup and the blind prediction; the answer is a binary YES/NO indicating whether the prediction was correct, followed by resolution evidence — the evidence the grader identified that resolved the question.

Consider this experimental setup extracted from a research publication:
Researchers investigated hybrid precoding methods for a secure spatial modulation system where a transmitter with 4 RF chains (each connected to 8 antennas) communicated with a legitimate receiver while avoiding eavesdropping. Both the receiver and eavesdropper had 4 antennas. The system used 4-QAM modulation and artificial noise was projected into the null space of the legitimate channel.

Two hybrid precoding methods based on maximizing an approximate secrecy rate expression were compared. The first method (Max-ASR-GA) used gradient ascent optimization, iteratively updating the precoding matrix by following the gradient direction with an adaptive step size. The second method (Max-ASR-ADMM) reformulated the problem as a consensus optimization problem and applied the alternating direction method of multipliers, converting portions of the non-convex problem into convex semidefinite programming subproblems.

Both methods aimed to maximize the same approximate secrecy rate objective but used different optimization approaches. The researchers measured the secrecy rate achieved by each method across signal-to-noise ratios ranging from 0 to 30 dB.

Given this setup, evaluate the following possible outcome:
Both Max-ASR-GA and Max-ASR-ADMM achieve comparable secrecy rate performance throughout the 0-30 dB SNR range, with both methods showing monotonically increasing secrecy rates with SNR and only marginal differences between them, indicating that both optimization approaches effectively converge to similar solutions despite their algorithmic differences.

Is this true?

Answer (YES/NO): NO